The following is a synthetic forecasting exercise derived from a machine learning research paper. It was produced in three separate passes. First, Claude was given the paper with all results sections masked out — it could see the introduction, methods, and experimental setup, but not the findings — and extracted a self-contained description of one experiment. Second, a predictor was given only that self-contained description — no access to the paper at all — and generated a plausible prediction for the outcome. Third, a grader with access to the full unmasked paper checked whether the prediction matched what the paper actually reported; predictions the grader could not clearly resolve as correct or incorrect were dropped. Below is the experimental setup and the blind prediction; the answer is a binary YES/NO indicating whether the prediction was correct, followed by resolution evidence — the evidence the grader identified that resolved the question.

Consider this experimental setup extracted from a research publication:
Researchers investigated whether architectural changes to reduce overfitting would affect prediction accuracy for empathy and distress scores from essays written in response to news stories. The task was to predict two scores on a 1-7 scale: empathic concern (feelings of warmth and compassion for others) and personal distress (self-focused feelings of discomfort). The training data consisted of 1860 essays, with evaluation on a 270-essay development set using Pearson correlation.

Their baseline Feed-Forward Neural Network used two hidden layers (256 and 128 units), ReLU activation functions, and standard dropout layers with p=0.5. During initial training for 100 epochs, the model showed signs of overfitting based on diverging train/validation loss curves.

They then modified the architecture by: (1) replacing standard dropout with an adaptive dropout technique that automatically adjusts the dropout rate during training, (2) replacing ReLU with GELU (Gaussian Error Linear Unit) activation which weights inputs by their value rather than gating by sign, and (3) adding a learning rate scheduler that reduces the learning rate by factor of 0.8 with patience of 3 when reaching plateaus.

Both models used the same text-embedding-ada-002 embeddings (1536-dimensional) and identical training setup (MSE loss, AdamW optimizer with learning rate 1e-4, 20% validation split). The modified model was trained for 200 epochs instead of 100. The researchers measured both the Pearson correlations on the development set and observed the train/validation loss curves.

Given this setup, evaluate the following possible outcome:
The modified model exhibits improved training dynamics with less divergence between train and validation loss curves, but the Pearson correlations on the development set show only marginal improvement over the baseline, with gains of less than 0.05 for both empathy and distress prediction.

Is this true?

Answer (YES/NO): NO